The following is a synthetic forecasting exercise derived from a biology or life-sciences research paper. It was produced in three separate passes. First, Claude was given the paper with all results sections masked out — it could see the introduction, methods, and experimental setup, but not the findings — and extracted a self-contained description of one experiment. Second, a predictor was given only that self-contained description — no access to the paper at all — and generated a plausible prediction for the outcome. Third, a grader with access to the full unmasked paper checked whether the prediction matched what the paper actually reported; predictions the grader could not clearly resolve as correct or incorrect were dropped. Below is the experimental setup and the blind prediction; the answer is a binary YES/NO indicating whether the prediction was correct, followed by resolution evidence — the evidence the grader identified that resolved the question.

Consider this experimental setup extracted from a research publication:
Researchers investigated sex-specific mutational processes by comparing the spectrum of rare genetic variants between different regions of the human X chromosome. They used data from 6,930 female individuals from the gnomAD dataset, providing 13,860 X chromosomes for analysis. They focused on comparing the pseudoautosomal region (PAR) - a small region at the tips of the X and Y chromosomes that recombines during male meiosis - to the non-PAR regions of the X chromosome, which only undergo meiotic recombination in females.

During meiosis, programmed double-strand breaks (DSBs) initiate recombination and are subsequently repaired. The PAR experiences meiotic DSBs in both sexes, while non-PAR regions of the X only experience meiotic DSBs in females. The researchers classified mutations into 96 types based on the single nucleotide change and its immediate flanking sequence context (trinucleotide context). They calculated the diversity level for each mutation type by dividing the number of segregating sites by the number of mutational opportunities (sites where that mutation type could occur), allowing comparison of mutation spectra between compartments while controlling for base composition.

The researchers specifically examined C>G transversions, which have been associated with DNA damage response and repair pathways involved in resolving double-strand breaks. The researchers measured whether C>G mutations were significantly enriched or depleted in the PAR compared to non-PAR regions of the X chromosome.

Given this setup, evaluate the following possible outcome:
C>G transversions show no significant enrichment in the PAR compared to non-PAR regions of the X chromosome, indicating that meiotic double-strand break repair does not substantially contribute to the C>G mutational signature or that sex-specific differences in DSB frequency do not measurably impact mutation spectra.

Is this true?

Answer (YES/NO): NO